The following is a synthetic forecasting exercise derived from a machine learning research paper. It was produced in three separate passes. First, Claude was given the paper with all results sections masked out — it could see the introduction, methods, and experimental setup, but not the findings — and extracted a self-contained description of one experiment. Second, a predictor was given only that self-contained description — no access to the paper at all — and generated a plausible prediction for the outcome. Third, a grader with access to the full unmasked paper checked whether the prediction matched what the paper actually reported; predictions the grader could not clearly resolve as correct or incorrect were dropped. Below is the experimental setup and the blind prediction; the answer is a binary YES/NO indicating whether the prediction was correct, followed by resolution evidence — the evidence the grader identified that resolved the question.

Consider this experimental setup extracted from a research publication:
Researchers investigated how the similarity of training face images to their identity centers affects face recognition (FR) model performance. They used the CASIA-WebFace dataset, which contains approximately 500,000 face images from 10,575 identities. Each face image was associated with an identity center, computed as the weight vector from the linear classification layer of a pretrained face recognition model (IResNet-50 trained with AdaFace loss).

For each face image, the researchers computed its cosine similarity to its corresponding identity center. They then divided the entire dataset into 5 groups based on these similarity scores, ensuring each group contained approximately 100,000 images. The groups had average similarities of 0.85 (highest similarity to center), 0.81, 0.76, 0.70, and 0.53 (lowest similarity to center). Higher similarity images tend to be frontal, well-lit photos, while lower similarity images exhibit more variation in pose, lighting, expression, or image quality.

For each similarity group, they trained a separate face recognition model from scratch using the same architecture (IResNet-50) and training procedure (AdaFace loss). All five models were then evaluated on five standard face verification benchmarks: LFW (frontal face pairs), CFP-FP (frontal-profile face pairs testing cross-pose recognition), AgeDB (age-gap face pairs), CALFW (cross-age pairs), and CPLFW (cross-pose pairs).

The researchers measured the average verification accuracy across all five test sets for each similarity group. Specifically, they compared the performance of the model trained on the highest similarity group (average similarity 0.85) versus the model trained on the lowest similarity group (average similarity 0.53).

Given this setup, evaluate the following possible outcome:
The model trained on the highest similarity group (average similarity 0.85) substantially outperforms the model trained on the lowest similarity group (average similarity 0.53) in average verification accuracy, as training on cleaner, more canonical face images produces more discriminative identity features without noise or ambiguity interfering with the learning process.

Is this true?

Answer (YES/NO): YES